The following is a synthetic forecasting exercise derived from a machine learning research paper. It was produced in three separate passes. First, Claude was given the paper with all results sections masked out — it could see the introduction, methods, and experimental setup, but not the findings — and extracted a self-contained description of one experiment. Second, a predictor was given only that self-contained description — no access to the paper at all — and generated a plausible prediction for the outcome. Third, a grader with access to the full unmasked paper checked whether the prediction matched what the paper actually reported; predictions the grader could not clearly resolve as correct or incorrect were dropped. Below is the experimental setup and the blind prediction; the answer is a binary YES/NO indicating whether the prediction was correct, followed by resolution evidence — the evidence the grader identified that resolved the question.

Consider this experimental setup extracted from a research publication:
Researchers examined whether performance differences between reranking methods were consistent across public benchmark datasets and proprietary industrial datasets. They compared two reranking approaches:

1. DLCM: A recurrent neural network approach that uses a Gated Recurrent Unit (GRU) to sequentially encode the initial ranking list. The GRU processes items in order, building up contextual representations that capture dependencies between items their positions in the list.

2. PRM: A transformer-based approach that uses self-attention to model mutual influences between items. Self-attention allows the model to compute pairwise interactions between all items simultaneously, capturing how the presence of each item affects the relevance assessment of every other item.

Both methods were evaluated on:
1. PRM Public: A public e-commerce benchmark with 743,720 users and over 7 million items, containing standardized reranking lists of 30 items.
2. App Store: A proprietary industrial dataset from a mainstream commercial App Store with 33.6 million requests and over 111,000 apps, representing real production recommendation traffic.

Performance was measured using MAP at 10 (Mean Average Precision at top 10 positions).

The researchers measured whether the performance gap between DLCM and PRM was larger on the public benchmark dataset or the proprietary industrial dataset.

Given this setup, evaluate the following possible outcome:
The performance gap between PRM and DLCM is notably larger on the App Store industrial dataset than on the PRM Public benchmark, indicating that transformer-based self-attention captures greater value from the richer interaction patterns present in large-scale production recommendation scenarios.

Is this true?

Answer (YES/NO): YES